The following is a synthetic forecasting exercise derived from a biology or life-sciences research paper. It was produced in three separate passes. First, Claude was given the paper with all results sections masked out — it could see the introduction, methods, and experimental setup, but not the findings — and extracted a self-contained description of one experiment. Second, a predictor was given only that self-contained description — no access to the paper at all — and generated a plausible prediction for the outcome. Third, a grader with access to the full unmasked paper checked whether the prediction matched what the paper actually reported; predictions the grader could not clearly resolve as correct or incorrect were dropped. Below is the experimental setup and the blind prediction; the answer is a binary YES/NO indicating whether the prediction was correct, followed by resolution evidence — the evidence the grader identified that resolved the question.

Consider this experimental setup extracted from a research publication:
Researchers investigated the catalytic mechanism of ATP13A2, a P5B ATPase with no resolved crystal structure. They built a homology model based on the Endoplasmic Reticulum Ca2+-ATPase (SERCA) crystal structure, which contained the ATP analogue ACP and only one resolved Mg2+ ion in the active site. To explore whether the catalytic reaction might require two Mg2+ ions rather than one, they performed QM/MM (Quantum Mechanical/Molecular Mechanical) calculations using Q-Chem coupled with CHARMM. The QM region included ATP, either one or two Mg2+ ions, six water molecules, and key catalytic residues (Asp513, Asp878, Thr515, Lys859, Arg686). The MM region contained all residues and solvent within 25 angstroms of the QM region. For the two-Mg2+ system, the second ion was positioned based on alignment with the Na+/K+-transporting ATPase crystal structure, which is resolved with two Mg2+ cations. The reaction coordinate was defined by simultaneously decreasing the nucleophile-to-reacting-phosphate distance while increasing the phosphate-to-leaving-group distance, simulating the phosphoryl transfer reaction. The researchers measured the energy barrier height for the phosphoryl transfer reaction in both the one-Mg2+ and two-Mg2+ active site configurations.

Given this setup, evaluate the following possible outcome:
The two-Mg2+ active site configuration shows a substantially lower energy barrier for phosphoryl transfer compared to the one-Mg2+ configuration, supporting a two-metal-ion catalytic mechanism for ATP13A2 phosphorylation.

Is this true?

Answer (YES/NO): YES